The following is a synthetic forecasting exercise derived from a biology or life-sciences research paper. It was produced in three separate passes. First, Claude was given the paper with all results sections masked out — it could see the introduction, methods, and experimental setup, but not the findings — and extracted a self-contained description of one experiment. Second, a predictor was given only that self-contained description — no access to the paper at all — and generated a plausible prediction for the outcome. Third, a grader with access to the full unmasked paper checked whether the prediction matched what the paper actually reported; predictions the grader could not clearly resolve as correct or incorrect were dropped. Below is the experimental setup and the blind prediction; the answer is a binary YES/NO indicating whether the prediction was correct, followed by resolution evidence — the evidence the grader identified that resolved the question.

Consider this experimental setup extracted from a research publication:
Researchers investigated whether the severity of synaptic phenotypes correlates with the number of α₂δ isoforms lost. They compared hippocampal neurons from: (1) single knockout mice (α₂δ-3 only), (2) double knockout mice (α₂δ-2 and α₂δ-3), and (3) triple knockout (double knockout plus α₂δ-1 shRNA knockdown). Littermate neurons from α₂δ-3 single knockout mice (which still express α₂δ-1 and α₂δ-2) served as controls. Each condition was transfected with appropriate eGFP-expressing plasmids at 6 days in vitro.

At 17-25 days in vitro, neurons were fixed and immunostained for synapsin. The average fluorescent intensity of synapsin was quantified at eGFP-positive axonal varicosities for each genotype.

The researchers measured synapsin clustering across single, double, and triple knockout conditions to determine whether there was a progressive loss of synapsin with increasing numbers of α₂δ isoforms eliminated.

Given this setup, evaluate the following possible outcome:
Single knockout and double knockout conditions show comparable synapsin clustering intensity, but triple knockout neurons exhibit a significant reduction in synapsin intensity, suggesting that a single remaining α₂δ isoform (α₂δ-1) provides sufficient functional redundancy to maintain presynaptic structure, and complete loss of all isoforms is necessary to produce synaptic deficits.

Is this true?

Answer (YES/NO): YES